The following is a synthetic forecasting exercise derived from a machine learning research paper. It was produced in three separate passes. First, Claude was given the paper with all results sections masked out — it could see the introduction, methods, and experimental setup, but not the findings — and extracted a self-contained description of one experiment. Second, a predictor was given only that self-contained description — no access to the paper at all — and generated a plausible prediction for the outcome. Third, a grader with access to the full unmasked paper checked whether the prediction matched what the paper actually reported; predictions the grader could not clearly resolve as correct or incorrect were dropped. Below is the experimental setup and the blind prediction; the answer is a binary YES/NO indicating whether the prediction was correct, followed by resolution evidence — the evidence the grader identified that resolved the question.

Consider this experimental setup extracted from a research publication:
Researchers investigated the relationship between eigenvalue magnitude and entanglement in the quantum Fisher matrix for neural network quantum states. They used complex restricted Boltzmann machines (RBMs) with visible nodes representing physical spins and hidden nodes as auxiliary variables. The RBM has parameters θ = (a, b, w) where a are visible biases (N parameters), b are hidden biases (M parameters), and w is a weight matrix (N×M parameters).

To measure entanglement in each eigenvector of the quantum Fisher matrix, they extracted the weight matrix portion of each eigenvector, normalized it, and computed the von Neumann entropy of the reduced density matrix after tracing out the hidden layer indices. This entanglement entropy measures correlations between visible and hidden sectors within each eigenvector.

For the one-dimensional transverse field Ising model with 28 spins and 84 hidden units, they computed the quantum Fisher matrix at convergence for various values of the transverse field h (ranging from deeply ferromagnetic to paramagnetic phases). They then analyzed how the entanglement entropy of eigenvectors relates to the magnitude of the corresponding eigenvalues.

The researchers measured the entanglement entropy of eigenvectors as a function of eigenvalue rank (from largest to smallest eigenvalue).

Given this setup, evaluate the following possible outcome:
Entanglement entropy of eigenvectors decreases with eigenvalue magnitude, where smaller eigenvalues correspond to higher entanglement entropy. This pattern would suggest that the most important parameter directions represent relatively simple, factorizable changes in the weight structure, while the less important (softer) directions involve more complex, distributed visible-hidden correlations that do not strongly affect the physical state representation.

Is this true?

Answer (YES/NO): YES